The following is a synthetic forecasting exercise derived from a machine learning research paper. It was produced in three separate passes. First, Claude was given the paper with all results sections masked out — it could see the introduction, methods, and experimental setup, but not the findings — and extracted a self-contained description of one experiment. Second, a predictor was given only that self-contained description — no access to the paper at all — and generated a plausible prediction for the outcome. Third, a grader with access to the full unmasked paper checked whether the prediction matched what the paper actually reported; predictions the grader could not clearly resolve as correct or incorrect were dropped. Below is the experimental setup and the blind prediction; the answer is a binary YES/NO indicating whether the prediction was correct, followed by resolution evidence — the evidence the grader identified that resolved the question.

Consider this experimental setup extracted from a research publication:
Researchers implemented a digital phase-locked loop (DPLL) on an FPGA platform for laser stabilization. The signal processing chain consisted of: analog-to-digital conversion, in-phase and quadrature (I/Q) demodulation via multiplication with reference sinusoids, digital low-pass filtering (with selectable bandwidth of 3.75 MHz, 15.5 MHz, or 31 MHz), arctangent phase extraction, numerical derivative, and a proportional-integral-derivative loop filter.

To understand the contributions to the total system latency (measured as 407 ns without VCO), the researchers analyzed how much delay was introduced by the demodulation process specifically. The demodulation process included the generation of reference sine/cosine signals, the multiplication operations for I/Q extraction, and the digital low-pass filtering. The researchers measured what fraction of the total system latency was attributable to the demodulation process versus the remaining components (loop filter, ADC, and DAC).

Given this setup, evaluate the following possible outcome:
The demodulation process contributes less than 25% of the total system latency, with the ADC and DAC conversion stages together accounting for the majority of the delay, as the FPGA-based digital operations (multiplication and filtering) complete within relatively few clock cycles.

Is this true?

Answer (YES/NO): NO